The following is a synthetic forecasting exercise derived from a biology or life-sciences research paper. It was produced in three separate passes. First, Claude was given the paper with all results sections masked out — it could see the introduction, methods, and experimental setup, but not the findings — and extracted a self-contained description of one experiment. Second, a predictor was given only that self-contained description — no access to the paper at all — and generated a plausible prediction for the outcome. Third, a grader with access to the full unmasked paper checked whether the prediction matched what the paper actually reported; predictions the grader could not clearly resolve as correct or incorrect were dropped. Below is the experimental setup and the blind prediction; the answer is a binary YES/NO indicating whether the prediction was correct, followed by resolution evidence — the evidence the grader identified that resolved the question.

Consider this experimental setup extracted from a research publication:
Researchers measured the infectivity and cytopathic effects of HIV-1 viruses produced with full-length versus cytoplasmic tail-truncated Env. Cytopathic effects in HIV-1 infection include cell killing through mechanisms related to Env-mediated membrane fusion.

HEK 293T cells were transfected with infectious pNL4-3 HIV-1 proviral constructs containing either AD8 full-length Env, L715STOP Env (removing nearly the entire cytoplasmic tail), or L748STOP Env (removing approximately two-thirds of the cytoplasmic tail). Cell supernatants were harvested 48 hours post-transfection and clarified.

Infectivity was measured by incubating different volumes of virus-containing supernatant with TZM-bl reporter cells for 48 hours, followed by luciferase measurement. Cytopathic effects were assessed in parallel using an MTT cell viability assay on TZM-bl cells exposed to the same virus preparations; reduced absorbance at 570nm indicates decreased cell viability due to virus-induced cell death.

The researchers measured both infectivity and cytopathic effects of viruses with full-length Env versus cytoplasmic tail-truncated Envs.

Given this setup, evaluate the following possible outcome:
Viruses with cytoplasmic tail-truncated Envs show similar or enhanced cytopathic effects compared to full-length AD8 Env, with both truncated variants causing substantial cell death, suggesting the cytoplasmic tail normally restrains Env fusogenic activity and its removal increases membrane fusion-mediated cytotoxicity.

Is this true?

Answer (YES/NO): YES